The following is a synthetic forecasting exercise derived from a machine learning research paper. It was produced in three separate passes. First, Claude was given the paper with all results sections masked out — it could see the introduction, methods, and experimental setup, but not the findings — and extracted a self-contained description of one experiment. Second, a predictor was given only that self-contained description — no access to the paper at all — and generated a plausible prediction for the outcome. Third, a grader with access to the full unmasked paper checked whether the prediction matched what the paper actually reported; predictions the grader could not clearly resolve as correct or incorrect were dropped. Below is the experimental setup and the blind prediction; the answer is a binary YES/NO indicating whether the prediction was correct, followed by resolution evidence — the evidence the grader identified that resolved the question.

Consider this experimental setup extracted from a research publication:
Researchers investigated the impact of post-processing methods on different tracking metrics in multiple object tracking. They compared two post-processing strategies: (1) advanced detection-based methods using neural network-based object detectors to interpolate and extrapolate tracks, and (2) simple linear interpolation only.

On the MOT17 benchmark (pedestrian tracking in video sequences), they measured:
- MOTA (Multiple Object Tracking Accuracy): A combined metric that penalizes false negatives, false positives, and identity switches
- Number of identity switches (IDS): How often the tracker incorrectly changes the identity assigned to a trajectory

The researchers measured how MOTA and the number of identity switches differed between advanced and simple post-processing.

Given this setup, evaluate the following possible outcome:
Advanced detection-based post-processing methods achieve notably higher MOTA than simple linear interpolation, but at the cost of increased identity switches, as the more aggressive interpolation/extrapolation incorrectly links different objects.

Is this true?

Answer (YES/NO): YES